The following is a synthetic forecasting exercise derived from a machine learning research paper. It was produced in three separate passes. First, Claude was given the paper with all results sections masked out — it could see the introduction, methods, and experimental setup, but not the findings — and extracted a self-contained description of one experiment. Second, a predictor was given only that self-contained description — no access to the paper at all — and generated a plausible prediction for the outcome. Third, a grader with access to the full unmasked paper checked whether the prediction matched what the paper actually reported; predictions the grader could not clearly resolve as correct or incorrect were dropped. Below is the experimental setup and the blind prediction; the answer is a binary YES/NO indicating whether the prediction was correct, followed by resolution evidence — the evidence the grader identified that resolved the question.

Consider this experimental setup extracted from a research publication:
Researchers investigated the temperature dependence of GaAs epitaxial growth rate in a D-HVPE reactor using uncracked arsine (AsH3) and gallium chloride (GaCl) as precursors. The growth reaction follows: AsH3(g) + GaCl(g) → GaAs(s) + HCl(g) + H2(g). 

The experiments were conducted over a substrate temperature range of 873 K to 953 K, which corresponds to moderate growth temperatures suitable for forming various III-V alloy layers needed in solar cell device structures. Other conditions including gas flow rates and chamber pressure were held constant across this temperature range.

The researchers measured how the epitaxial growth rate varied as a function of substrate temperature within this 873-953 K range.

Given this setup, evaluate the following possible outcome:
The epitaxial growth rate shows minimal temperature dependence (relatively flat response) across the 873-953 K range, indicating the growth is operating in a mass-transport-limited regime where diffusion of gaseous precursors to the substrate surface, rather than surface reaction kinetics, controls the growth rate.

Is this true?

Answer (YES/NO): YES